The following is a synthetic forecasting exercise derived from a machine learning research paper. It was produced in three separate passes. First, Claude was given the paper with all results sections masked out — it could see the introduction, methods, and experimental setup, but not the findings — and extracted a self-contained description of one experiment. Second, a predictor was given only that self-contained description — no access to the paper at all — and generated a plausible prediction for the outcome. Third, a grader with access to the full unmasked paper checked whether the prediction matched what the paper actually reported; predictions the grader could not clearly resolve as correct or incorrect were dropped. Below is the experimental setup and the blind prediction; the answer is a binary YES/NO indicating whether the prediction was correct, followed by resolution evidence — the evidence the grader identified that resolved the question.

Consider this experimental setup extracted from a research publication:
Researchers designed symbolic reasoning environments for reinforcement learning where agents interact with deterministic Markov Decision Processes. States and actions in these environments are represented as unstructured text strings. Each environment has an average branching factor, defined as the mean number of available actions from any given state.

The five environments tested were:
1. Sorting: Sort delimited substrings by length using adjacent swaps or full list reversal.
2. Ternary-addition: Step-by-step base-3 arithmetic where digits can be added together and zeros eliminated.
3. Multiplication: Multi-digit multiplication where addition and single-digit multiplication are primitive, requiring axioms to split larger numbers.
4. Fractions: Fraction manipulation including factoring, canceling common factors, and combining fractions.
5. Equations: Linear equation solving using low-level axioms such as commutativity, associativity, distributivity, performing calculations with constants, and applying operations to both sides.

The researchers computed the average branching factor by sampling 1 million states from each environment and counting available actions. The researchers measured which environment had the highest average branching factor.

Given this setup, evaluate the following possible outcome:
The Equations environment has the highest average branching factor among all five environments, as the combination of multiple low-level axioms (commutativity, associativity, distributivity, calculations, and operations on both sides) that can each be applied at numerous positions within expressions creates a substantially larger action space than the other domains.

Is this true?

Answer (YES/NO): YES